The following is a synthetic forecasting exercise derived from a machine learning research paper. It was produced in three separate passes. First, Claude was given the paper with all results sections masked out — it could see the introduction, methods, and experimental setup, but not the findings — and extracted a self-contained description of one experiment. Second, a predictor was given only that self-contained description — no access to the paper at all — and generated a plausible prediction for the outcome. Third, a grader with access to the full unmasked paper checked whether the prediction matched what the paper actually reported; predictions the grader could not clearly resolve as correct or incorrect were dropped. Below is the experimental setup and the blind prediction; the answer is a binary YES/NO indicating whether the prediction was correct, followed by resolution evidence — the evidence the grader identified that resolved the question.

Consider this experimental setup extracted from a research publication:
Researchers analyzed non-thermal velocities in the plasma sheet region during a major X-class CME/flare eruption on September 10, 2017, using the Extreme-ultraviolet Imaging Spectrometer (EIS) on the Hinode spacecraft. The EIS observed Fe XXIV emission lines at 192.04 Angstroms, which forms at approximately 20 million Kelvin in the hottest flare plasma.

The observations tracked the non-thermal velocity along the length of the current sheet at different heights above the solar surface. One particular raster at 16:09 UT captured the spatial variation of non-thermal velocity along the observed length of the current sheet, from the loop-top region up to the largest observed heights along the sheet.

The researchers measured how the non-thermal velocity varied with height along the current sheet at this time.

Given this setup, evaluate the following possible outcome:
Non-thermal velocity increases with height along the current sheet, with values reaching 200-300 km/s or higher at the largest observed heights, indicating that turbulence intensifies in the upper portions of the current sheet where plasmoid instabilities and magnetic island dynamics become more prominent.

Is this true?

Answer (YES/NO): NO